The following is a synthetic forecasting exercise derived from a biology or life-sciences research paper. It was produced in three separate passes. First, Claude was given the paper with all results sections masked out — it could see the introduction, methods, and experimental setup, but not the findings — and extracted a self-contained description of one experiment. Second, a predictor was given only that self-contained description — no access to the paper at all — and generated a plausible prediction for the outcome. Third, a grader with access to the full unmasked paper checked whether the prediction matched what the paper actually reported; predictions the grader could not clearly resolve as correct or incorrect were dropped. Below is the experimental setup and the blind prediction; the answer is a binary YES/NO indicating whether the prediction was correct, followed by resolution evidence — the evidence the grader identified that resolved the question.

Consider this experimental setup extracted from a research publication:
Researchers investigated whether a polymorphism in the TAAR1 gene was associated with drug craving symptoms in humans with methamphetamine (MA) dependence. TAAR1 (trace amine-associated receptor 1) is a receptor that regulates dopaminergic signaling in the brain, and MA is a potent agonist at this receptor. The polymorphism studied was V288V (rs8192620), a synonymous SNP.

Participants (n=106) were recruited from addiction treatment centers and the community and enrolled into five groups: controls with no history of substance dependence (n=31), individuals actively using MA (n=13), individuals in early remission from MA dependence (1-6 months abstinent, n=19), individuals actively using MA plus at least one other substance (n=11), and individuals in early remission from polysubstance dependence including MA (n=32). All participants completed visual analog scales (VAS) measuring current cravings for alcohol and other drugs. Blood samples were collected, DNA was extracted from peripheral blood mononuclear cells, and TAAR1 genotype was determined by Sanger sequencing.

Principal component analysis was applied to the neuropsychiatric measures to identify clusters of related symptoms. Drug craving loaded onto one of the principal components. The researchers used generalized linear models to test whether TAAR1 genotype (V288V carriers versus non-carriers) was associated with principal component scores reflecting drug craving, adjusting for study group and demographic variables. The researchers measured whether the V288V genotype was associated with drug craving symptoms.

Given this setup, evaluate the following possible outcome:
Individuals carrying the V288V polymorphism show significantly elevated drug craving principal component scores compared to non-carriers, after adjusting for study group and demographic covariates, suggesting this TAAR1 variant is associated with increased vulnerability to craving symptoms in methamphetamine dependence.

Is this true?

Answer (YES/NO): YES